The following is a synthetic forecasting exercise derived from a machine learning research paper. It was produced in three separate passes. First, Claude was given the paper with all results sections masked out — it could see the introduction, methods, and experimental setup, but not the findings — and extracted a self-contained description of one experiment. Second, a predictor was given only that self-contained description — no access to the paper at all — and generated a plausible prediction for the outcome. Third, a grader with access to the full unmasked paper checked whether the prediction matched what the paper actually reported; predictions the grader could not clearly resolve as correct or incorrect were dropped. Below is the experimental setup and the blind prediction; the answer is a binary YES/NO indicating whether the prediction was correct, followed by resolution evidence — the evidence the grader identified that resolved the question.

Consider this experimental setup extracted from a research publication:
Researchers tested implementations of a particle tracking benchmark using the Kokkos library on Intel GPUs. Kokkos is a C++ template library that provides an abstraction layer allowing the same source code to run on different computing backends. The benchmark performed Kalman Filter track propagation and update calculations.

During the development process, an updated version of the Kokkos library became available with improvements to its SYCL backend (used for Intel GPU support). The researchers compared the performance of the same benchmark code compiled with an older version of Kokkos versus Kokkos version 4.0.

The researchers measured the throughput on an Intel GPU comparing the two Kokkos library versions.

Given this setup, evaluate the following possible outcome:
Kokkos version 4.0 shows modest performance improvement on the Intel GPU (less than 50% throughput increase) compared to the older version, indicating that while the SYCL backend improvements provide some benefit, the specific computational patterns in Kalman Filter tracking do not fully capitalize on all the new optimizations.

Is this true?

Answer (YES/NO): NO